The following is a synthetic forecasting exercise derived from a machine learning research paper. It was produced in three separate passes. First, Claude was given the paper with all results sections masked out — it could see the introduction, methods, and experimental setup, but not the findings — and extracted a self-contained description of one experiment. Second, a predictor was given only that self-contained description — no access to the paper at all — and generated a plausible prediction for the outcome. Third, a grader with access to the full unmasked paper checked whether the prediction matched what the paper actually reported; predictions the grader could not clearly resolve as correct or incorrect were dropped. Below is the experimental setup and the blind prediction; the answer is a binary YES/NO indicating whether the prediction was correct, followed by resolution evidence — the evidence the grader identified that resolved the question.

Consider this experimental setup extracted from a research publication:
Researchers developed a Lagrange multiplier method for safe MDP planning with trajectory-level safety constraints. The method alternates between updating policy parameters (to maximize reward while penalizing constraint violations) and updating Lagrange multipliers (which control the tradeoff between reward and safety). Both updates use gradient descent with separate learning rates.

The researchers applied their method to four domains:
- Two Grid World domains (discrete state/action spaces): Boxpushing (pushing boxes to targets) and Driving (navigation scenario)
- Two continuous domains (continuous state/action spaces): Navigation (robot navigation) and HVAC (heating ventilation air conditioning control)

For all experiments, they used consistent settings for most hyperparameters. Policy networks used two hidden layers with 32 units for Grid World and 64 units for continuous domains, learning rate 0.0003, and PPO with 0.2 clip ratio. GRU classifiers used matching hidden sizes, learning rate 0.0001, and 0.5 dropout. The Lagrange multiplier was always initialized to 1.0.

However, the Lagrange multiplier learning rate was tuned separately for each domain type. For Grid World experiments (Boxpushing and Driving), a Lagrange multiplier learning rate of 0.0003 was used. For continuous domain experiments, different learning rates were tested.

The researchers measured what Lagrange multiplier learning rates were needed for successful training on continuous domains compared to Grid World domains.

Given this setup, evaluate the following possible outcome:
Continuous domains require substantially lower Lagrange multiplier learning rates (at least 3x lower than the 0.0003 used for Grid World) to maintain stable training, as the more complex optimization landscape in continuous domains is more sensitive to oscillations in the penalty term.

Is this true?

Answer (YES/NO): NO